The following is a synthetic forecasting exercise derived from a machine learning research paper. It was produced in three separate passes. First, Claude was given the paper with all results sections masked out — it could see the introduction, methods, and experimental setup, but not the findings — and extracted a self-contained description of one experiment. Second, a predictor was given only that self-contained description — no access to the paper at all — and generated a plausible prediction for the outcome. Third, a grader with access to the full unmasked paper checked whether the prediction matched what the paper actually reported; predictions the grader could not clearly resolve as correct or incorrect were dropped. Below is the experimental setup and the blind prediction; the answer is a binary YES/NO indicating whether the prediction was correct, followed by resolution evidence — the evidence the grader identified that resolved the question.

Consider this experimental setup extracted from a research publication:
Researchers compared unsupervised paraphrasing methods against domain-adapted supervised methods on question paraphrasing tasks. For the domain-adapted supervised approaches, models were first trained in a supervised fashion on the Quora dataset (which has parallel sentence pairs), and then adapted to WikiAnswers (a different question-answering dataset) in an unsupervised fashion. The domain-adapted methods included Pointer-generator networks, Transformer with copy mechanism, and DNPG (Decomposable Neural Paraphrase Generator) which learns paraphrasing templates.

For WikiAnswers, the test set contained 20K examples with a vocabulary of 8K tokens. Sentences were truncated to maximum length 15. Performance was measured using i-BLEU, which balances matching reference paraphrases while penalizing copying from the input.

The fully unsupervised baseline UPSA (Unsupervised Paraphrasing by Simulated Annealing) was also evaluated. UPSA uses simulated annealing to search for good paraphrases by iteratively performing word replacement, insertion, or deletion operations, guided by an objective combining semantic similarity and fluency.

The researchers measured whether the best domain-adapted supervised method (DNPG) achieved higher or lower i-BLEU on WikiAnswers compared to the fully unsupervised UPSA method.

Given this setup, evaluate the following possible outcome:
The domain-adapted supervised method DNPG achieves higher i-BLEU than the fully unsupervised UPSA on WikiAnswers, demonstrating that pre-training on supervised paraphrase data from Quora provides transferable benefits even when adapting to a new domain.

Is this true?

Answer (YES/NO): YES